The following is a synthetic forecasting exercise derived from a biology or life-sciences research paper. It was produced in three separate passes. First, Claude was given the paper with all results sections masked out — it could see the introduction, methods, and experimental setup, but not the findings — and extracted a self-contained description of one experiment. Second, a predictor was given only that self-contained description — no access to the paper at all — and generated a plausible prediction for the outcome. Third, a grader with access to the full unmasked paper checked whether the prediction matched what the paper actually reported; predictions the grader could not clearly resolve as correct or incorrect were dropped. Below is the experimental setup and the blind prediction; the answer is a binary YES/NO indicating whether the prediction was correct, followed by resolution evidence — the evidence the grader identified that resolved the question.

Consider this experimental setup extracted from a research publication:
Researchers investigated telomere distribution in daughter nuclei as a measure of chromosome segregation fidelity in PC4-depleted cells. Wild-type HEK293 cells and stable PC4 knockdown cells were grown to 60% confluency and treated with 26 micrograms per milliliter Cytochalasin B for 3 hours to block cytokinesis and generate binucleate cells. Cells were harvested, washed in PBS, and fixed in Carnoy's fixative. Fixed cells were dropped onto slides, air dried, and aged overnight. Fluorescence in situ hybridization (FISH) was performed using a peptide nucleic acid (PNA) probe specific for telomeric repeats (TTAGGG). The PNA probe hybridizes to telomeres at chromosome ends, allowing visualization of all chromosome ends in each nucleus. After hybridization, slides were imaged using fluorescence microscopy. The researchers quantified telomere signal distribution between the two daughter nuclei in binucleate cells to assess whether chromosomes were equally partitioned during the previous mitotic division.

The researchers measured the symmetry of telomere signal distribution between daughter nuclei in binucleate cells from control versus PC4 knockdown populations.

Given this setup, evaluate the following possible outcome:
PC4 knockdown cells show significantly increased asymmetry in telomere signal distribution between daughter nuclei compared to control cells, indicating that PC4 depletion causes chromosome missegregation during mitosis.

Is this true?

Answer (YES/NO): YES